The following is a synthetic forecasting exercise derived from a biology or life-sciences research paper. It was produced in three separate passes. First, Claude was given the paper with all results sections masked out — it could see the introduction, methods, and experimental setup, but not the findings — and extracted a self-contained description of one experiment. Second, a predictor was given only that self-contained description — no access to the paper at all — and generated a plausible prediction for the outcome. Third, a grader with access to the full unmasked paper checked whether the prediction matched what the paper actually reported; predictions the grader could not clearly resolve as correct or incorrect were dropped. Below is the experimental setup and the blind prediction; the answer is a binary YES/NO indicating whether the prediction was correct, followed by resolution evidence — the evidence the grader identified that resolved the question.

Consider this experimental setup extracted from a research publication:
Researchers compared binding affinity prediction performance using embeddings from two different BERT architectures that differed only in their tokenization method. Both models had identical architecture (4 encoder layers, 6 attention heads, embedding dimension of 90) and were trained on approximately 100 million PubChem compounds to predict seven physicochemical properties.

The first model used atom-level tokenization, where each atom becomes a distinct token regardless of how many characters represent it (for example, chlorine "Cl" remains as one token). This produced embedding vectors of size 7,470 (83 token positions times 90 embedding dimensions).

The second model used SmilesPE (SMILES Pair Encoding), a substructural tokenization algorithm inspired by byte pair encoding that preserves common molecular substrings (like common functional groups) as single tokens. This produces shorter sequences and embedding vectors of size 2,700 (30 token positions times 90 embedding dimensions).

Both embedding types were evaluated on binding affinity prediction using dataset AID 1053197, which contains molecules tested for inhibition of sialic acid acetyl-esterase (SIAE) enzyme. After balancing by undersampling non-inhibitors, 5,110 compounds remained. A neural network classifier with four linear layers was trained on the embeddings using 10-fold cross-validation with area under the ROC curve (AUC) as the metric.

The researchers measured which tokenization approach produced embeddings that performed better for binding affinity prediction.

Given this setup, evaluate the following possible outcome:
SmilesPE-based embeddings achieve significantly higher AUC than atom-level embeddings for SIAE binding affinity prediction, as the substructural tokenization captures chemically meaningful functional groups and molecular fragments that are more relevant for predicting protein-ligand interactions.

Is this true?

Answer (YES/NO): NO